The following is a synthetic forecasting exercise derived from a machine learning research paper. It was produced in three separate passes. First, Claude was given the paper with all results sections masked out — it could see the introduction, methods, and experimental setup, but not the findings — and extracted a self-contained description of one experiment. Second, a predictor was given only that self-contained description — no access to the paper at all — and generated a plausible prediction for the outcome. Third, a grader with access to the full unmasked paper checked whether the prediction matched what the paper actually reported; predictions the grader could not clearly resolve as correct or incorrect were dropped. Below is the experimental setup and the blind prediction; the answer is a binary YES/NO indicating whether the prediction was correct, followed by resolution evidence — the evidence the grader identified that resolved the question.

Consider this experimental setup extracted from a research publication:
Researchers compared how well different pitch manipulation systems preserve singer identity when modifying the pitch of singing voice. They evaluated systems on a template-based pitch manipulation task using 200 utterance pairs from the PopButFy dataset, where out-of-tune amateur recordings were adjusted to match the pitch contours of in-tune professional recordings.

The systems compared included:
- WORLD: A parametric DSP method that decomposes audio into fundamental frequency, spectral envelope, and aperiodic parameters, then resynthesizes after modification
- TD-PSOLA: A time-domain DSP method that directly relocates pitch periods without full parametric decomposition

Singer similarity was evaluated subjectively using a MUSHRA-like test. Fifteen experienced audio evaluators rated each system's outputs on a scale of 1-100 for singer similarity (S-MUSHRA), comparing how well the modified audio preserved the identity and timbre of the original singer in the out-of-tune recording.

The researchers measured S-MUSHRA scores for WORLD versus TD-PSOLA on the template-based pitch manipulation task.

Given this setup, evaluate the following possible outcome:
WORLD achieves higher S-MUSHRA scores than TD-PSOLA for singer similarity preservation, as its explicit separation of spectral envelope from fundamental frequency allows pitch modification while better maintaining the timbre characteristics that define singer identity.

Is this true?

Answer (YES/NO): NO